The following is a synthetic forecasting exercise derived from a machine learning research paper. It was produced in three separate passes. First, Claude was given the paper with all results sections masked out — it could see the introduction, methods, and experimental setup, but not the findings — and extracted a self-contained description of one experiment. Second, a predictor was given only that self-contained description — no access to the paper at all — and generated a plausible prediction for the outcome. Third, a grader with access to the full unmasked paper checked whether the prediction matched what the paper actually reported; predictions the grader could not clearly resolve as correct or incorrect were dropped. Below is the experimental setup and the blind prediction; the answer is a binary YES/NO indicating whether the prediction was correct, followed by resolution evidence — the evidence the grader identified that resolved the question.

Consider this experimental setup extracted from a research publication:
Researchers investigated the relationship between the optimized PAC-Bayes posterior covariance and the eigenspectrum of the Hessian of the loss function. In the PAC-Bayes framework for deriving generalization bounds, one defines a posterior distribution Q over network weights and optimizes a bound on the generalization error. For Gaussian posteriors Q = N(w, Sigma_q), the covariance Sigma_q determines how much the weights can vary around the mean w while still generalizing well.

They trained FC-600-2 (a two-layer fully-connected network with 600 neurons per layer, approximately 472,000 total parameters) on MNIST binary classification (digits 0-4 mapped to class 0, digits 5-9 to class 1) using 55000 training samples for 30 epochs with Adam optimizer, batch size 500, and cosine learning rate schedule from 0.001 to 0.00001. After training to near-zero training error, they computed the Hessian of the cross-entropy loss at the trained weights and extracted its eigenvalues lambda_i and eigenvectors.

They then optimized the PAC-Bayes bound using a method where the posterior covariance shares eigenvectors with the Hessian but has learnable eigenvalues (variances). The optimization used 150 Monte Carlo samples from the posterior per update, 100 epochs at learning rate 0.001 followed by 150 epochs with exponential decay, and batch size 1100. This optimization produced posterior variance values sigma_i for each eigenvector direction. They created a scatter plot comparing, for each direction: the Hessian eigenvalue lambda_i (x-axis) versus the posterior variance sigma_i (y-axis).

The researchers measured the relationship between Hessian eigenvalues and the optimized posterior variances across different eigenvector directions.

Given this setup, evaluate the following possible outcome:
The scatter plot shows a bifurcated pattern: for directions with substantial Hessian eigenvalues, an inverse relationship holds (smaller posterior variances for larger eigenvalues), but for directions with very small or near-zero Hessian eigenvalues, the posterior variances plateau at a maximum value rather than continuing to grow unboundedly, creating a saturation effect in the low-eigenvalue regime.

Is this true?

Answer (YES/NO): NO